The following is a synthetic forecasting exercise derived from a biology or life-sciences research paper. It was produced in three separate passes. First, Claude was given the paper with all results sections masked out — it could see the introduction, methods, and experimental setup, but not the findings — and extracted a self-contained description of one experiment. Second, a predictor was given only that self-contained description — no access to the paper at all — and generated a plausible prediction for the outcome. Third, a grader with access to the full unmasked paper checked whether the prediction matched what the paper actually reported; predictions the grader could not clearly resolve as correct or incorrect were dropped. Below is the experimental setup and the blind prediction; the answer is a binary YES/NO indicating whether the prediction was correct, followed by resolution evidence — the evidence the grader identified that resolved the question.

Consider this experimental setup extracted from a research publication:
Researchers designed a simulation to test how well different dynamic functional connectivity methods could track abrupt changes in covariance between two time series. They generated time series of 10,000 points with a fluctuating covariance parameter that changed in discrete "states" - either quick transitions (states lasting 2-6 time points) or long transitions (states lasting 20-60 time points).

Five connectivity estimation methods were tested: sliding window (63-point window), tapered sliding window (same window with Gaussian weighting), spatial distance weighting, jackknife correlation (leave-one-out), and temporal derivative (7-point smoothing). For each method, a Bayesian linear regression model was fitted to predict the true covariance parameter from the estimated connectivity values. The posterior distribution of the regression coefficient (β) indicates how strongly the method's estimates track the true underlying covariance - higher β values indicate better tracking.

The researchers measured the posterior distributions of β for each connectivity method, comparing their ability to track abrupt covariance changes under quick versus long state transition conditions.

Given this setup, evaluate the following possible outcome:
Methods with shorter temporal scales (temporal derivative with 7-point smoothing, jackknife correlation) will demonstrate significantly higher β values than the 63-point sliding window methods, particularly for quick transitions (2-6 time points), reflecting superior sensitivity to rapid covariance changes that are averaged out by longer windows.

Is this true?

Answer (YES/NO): NO